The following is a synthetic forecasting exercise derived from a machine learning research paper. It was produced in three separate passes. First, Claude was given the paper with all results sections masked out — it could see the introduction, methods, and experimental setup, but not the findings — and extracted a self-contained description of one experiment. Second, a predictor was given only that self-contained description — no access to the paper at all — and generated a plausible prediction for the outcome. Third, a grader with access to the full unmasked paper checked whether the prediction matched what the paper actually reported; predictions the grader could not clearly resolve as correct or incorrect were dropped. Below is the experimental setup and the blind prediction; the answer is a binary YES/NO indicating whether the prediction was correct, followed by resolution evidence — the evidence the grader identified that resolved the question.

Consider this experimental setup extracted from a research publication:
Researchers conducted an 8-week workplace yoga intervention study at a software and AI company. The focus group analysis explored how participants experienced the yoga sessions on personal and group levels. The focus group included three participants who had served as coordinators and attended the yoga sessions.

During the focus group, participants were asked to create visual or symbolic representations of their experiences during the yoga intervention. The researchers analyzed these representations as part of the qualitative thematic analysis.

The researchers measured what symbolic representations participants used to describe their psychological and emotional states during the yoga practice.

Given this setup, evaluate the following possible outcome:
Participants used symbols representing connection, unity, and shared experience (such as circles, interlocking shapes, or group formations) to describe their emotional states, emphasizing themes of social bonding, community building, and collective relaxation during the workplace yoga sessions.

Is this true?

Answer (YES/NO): NO